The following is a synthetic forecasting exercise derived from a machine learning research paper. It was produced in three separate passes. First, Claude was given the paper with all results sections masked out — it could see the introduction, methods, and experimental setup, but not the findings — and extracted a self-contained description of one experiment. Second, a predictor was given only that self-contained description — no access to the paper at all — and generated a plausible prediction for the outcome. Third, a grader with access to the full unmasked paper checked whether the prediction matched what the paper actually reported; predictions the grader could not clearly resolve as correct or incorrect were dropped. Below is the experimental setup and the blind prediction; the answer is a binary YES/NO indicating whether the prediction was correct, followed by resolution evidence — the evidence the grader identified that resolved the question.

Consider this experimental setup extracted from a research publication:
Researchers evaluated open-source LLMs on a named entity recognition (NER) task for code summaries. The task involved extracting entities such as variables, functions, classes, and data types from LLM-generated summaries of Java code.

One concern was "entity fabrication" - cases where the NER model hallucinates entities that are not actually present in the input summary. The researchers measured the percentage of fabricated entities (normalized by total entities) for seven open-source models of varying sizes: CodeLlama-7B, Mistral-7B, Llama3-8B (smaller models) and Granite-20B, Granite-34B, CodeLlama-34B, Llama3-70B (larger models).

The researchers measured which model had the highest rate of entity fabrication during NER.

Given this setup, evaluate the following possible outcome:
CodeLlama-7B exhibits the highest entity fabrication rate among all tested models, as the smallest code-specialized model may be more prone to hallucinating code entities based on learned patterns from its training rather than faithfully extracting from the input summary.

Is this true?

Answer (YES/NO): YES